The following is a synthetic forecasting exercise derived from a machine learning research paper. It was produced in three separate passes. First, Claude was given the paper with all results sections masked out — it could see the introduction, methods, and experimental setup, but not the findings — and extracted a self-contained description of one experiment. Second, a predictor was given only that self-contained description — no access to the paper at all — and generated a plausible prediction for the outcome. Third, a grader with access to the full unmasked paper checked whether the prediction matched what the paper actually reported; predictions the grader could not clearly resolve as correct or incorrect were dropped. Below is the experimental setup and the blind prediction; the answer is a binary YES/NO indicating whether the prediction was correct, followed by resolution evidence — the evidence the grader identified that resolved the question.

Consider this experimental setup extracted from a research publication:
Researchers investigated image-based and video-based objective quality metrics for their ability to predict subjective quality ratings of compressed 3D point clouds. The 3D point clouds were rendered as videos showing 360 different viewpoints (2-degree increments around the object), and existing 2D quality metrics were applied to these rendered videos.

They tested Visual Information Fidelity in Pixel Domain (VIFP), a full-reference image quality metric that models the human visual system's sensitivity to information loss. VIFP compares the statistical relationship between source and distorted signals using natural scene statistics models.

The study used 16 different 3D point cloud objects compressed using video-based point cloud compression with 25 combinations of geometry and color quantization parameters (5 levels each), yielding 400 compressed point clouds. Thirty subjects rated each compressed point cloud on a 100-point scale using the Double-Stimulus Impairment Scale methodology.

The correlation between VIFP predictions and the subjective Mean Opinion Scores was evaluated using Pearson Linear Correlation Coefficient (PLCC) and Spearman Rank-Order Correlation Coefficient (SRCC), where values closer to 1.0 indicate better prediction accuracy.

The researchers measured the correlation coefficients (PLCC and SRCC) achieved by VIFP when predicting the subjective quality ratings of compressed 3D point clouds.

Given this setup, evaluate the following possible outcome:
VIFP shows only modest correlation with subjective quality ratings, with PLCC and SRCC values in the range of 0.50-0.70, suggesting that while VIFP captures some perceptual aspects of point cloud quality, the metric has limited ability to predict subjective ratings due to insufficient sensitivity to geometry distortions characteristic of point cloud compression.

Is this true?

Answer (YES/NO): NO